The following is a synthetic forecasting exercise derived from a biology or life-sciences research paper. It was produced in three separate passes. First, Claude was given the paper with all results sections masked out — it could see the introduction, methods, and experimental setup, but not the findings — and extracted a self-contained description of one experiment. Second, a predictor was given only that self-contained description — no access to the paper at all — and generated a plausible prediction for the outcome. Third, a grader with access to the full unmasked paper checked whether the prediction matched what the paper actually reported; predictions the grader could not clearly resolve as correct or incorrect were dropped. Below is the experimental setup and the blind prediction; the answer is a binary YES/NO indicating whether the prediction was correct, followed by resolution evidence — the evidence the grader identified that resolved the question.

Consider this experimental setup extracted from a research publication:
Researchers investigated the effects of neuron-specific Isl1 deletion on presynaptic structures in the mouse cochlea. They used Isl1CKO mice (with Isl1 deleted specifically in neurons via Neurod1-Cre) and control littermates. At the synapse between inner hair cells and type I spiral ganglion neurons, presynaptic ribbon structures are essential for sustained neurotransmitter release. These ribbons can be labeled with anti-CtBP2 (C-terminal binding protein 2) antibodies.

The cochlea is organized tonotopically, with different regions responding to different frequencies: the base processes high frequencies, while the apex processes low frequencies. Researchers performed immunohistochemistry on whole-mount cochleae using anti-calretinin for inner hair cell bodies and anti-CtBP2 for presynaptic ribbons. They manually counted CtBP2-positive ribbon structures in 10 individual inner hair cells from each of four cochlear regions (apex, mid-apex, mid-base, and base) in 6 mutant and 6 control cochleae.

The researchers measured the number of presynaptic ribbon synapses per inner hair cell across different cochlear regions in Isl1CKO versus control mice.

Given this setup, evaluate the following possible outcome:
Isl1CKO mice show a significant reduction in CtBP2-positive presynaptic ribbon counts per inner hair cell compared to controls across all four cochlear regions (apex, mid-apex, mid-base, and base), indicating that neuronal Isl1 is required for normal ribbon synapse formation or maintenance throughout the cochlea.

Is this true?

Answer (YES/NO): YES